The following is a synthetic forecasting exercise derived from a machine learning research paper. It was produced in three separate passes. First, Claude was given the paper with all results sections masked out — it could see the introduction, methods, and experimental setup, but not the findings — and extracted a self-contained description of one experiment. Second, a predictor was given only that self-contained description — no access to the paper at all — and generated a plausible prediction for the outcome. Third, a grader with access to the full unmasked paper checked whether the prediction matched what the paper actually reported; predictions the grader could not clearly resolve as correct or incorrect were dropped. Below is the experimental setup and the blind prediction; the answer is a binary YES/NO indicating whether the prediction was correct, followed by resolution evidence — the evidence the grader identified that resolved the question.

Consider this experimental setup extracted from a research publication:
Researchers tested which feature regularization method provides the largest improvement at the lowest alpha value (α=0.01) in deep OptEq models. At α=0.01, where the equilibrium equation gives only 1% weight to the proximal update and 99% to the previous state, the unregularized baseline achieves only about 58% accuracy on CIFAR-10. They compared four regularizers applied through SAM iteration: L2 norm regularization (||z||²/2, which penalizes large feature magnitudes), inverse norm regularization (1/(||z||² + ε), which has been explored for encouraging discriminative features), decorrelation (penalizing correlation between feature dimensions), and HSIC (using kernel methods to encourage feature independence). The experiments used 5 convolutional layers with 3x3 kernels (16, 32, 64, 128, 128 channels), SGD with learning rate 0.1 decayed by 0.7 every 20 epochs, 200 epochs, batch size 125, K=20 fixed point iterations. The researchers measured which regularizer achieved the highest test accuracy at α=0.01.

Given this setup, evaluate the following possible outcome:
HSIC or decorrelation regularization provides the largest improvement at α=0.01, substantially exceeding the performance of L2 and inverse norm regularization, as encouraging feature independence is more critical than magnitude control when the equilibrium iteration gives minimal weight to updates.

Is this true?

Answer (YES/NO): NO